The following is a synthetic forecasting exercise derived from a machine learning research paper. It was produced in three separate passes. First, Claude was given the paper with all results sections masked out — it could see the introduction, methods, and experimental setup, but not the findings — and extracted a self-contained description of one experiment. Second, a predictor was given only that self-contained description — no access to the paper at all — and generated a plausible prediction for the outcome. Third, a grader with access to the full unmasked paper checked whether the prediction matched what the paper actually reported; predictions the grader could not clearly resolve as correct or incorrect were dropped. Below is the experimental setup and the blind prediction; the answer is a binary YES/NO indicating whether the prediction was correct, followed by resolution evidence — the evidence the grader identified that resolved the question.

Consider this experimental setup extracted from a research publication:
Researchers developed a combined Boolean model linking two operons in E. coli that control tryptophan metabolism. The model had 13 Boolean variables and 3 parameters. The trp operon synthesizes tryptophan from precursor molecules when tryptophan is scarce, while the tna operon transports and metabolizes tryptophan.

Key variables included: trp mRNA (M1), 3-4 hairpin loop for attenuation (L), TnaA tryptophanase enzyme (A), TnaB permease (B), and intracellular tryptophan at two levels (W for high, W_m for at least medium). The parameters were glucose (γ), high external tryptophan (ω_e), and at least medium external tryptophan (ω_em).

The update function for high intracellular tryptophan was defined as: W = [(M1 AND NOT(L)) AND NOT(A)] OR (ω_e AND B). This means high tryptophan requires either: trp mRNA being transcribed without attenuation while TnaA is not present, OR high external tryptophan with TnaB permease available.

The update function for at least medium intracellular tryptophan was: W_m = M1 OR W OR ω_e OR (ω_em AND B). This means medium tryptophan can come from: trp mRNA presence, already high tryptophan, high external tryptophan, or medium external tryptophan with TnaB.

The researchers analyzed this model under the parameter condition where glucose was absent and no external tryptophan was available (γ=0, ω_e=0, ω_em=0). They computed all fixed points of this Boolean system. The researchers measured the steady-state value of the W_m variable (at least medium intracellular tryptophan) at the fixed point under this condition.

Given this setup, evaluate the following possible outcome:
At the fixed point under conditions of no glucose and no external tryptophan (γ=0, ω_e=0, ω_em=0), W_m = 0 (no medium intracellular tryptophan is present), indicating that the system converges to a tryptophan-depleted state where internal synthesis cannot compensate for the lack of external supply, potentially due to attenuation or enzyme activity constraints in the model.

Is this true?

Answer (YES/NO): NO